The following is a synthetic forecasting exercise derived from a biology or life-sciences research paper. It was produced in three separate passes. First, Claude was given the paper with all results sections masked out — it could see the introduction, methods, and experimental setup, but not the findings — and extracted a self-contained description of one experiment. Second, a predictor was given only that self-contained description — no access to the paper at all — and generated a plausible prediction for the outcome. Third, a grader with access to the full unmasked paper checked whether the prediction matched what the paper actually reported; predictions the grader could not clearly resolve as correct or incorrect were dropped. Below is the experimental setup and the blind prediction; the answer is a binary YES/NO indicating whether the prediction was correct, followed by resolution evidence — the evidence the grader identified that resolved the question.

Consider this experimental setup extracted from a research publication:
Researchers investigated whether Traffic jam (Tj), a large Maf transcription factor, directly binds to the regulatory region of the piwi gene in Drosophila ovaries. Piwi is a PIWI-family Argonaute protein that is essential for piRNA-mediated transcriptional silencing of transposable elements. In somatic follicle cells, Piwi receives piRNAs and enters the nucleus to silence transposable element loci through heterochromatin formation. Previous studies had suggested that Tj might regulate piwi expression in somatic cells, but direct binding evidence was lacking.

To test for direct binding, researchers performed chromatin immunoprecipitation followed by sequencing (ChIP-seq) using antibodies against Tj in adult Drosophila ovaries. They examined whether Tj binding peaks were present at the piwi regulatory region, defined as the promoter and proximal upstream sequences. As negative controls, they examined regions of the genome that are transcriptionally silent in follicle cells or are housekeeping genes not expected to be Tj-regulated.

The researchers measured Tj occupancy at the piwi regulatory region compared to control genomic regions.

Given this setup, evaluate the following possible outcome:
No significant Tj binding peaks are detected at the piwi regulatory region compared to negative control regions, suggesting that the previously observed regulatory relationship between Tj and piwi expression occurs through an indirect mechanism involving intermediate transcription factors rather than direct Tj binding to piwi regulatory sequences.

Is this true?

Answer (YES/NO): NO